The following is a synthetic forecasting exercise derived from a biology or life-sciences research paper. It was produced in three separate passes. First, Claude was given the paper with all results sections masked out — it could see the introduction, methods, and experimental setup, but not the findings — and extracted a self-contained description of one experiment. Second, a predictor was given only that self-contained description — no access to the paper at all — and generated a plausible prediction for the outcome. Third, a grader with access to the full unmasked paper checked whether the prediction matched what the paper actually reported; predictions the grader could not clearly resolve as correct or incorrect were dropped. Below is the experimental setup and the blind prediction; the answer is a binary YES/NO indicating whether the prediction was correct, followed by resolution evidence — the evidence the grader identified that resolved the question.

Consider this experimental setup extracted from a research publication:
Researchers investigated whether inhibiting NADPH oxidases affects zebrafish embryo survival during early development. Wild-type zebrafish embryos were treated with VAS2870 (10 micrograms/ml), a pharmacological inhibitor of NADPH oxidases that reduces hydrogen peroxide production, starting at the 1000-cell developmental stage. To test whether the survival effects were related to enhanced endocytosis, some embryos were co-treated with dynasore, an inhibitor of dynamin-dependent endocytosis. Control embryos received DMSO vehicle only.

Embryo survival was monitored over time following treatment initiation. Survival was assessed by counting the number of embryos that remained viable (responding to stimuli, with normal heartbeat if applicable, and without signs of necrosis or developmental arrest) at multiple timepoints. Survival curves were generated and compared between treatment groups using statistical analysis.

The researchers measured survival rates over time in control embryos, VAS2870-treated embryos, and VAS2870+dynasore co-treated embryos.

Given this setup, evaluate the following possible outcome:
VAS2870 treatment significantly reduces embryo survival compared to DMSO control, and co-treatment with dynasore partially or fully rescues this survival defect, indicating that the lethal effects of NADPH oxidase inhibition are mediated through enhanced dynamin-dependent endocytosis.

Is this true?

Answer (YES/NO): YES